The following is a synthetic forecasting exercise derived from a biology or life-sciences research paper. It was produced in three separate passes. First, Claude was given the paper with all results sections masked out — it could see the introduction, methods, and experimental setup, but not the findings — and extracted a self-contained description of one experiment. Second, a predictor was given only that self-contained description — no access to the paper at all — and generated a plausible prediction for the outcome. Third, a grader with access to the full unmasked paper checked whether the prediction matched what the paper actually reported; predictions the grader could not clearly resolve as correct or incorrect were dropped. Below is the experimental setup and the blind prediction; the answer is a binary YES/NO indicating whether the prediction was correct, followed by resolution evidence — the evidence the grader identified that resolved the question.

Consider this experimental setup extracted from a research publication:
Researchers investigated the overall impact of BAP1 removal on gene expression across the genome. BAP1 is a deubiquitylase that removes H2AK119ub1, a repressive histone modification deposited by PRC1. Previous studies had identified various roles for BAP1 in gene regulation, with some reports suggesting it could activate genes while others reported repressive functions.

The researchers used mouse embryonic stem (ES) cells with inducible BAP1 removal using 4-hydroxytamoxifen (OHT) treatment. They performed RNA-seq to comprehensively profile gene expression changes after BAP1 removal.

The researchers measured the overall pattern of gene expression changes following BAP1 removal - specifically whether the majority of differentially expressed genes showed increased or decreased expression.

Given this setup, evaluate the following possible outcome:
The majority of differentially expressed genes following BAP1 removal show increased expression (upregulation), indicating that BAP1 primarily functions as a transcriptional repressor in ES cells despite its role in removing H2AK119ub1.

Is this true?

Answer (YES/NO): NO